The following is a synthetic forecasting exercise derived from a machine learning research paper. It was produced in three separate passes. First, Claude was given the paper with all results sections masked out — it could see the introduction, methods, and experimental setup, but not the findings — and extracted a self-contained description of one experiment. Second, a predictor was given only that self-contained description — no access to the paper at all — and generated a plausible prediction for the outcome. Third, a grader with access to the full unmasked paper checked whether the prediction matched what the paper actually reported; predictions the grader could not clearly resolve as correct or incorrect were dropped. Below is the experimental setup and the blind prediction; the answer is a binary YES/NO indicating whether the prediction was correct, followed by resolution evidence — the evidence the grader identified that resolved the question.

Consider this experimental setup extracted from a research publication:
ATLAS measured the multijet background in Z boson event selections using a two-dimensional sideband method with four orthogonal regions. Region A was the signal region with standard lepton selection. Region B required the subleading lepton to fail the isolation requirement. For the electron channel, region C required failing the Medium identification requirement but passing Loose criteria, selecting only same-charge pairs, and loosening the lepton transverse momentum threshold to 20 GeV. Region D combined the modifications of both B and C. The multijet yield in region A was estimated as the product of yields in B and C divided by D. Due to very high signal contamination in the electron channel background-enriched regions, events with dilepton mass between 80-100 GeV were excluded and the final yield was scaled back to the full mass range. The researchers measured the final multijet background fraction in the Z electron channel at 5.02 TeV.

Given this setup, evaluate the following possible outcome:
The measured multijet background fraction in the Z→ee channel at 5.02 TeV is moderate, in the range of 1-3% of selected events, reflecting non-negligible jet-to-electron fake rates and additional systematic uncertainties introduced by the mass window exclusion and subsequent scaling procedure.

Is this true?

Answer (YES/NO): NO